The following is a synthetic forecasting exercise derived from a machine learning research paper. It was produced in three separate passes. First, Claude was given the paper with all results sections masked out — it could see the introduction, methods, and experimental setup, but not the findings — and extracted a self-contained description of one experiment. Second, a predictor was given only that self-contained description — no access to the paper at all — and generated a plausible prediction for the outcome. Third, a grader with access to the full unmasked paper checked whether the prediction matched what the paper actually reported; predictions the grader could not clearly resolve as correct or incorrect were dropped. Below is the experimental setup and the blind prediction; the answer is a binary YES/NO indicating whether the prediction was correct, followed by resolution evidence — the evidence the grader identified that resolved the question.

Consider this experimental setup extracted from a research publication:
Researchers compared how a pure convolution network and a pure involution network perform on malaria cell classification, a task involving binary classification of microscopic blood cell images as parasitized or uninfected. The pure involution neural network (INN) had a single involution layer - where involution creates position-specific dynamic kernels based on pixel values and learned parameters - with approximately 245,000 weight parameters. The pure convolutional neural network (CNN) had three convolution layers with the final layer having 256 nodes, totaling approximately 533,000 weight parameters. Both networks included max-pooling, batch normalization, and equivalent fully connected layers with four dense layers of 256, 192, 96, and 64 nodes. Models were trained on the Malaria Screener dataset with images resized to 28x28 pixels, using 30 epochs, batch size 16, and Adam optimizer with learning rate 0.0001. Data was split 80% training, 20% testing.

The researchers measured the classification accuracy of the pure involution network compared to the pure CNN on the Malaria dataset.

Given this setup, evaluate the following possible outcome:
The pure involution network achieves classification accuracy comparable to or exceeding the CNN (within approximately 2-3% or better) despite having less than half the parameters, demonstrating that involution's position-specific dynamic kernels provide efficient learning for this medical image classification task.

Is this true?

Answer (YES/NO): YES